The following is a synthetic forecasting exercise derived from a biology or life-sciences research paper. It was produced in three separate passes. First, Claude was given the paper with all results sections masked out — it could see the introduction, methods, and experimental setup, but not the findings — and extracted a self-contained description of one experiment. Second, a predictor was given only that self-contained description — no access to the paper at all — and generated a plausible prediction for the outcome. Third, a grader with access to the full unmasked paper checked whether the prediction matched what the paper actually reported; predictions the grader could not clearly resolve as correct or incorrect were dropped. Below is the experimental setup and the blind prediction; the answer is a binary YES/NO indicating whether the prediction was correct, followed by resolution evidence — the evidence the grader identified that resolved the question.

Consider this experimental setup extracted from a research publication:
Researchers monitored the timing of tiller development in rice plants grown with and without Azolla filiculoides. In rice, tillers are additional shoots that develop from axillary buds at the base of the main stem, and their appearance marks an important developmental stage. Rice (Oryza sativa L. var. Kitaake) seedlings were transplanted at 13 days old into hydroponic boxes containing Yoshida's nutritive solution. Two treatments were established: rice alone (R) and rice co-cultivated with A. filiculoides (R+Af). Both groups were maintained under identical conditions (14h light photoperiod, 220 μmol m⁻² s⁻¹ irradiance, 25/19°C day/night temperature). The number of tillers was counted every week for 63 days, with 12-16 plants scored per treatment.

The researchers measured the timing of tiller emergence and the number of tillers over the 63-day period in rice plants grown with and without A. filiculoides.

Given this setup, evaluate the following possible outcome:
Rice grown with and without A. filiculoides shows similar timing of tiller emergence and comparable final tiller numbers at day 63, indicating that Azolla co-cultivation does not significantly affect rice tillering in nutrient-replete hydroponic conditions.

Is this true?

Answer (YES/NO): NO